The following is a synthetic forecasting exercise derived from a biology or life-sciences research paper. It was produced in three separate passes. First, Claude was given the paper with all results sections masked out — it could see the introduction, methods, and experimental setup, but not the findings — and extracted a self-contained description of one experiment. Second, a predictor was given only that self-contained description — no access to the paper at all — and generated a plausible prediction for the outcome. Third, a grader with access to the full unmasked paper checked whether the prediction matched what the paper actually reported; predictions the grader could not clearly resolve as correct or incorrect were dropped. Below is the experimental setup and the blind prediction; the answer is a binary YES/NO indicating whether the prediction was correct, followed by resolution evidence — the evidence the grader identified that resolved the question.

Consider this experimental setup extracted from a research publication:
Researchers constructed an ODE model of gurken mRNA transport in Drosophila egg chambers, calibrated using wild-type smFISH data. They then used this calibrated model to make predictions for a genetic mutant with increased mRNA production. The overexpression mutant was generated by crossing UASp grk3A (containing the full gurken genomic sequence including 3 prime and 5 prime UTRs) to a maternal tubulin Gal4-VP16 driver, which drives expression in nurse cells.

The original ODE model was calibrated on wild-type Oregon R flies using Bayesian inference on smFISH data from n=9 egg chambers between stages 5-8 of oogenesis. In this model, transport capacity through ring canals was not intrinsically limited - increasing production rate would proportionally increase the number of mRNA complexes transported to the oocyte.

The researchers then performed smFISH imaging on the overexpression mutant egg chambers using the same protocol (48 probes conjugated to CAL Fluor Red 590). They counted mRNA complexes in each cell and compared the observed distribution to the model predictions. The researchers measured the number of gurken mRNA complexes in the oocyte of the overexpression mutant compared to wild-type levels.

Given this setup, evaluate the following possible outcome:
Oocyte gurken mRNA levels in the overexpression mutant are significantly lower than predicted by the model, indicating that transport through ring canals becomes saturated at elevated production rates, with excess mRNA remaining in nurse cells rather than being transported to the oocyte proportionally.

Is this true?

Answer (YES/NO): YES